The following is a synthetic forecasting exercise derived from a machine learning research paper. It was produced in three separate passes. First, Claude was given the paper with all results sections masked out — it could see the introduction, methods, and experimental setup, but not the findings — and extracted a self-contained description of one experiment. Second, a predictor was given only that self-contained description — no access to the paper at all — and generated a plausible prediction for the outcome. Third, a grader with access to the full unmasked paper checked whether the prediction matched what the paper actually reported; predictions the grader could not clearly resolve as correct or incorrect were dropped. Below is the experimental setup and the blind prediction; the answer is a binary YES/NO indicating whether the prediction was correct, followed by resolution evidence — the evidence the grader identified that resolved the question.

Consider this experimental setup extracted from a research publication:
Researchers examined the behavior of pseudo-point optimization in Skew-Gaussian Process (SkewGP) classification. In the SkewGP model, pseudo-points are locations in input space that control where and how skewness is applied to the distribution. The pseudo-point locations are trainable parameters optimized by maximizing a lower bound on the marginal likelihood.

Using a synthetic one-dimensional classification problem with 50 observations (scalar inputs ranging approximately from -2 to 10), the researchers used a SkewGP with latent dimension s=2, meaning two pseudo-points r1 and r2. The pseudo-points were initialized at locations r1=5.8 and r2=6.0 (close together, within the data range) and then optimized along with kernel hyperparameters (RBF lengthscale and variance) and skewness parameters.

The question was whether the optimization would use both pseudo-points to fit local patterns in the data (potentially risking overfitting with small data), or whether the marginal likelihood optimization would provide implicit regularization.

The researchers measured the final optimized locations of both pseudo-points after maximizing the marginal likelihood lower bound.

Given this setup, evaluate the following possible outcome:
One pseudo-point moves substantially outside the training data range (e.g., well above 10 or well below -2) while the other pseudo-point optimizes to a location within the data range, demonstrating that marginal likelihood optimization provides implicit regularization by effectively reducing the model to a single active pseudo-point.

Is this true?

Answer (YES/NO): YES